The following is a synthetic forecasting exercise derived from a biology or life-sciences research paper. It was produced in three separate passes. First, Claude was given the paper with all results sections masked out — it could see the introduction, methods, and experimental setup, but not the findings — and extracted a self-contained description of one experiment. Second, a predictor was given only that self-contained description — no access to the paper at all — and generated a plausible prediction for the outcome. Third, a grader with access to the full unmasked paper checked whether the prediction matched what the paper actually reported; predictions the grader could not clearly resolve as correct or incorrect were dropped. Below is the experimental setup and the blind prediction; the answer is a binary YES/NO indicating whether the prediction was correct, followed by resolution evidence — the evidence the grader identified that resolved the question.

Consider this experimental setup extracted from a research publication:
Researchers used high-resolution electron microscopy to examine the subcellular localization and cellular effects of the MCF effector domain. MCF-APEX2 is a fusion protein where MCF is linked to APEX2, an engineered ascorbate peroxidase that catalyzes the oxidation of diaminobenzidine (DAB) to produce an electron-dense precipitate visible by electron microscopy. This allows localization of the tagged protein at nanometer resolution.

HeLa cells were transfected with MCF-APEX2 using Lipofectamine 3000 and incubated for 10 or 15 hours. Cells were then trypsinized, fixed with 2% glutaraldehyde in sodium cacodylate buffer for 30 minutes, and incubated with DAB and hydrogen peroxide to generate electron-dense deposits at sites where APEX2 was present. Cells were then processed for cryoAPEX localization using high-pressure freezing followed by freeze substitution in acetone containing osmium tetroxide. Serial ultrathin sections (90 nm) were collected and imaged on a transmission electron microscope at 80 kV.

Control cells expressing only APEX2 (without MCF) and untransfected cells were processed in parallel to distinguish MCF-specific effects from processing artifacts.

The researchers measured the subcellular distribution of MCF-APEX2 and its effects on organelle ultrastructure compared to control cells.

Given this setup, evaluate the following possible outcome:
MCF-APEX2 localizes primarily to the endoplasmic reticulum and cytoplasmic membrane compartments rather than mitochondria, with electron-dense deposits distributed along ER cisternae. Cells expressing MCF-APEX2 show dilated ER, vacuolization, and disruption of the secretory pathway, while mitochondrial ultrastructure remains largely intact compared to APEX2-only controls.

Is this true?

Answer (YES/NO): NO